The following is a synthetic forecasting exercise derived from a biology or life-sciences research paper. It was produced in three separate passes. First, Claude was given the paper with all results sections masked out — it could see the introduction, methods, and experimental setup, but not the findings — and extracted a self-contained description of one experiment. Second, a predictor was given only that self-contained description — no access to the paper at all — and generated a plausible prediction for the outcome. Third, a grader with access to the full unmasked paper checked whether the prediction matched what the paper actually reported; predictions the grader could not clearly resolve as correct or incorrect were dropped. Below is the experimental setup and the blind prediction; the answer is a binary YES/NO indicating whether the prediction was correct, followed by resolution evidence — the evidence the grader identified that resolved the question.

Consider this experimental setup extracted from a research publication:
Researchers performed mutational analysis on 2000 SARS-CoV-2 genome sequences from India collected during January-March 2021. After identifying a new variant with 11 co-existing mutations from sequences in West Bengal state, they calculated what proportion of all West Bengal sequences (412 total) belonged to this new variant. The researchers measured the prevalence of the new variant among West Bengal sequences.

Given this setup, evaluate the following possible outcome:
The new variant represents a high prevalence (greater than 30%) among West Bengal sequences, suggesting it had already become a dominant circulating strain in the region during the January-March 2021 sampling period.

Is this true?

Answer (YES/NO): NO